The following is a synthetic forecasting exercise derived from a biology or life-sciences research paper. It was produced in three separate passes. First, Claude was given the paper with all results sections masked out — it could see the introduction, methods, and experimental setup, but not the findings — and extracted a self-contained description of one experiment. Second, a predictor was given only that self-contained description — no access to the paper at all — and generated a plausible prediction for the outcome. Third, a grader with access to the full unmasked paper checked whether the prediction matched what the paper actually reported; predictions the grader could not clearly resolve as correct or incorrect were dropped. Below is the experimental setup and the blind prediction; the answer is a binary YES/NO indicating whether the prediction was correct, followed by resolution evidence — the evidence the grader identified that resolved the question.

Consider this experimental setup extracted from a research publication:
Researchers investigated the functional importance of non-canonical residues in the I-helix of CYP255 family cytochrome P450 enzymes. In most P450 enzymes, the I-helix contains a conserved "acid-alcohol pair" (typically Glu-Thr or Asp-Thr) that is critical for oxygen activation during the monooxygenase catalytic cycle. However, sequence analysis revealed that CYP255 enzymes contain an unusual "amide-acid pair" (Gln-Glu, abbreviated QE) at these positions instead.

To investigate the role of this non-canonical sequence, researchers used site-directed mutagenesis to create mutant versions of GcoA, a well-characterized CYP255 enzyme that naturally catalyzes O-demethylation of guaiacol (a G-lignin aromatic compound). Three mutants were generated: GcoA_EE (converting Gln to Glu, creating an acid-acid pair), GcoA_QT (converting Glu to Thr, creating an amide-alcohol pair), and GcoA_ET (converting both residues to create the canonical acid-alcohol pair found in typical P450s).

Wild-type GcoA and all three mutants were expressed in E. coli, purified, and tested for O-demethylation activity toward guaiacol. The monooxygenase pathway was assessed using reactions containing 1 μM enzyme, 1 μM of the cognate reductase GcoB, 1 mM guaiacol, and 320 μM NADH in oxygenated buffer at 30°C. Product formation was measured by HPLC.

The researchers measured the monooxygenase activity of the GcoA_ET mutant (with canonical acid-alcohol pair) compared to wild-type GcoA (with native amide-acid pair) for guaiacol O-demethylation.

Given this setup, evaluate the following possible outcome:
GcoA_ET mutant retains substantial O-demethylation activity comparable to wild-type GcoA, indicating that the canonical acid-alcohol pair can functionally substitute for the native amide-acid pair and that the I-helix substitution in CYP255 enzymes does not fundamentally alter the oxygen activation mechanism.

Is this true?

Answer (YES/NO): NO